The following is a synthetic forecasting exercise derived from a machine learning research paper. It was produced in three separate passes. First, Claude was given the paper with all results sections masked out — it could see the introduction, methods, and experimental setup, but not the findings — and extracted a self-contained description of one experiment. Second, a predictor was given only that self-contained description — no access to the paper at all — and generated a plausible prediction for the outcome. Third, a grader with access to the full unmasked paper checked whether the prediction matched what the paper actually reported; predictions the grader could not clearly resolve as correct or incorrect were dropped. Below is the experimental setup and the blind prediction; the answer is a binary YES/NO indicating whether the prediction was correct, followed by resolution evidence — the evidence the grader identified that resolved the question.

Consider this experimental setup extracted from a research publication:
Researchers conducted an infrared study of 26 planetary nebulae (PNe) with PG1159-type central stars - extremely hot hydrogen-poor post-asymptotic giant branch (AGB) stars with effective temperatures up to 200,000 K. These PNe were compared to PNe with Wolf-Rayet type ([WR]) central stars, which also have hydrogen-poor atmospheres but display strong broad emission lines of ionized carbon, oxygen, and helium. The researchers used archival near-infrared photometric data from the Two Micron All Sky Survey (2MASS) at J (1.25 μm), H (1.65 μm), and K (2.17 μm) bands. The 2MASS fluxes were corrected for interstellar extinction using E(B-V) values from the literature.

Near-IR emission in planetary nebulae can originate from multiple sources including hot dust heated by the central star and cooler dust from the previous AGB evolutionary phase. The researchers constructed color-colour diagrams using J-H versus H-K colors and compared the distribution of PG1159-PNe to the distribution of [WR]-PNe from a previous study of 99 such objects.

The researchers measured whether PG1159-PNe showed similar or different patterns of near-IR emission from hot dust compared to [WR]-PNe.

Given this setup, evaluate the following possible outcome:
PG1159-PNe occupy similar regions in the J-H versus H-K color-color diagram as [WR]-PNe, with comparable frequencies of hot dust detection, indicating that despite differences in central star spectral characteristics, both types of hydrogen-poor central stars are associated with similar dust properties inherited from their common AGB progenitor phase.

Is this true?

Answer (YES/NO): YES